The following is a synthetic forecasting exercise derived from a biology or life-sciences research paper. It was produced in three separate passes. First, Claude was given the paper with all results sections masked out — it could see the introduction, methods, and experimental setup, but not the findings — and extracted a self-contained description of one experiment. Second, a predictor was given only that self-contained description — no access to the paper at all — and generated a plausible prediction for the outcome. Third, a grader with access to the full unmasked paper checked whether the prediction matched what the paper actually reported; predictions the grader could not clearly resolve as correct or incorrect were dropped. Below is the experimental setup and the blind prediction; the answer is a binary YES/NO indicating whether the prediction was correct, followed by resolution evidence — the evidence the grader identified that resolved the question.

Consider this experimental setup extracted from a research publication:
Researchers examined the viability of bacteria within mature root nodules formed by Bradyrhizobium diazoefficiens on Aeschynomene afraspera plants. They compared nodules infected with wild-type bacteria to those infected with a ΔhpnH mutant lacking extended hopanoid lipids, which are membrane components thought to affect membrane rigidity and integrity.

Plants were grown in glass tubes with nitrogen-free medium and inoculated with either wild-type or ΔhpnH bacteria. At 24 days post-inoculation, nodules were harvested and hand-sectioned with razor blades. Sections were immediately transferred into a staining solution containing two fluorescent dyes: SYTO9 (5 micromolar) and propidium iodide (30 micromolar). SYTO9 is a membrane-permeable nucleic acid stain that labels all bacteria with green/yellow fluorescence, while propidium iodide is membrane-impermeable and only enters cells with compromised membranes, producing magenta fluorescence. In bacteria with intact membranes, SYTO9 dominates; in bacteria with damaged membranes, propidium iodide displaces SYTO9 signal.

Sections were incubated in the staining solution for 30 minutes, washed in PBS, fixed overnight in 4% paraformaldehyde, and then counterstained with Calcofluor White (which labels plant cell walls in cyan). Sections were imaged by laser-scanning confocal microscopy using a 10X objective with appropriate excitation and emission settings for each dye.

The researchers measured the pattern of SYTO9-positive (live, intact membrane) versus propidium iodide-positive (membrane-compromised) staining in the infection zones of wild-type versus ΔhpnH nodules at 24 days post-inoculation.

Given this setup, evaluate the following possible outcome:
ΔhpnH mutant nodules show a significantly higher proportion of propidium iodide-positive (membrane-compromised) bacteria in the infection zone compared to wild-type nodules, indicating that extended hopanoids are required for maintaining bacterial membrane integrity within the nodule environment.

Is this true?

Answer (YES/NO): NO